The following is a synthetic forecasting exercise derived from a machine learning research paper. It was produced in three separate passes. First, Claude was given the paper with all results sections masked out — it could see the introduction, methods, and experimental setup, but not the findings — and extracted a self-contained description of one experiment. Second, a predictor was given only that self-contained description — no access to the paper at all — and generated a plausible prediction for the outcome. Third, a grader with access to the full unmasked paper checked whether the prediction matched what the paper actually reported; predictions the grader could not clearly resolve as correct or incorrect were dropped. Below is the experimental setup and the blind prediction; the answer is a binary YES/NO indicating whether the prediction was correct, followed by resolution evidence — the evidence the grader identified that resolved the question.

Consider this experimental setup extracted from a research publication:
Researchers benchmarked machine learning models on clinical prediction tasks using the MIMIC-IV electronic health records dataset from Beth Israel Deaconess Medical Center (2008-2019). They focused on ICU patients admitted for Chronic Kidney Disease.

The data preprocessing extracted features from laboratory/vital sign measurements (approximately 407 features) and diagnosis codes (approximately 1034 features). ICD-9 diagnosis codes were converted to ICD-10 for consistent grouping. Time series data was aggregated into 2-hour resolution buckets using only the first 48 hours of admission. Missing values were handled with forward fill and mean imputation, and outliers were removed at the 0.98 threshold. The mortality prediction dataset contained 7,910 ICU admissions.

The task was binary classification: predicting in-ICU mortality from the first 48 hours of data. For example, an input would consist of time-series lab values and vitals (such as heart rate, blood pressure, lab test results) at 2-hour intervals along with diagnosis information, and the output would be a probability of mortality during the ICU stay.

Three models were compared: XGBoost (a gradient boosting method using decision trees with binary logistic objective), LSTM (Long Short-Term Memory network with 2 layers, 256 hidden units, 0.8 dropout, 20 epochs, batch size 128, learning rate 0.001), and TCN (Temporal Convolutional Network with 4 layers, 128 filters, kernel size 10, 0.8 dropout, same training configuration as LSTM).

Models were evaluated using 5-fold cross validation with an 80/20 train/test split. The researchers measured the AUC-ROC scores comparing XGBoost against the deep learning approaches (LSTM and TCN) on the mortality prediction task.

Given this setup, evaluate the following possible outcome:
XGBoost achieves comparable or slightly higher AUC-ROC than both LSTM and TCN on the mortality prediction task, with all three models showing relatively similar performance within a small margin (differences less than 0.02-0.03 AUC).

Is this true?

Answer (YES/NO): NO